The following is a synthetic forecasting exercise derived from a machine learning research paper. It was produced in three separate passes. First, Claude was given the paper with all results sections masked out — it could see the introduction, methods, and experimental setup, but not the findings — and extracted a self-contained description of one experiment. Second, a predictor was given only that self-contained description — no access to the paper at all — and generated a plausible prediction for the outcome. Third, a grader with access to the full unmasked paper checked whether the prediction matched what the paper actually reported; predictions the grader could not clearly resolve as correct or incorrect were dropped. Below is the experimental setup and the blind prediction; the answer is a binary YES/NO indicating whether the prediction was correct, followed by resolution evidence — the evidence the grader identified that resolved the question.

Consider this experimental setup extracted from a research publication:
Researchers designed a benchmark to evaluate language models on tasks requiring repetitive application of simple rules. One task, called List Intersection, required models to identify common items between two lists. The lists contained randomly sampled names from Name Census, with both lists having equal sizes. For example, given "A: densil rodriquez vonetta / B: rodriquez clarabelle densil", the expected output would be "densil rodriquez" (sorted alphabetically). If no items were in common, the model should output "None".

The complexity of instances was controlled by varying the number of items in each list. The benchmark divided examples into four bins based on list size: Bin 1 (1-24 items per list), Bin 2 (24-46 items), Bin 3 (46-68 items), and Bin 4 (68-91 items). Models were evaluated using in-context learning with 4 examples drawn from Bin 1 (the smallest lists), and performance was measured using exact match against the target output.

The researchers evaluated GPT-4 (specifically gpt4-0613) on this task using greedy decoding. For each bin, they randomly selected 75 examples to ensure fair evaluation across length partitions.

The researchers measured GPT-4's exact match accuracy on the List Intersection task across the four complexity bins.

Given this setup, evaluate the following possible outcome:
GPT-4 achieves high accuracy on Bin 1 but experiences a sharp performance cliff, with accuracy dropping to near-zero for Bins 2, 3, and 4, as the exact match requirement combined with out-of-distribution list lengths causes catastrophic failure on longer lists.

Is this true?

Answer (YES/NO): NO